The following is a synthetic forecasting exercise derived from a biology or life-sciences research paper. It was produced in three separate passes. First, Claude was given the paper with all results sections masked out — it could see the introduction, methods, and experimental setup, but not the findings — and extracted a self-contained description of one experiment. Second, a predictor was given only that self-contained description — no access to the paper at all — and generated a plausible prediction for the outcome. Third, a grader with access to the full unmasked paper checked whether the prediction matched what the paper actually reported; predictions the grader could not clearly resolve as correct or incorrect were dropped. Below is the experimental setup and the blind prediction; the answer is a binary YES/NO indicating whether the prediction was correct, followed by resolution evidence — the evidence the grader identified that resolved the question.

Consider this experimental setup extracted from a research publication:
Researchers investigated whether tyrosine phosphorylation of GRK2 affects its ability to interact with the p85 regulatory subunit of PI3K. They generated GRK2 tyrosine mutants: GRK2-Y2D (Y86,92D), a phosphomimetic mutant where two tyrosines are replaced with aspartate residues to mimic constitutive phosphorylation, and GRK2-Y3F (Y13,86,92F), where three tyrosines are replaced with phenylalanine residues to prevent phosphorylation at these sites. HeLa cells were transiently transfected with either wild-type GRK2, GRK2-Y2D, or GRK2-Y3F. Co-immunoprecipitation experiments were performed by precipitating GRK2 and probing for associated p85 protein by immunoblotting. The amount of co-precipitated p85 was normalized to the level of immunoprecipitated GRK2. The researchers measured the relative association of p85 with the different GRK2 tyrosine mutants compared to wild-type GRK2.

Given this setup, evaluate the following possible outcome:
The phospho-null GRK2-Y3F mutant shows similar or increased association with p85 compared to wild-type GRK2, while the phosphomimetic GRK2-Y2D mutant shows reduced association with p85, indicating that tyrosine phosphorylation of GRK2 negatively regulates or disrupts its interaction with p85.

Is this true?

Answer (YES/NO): NO